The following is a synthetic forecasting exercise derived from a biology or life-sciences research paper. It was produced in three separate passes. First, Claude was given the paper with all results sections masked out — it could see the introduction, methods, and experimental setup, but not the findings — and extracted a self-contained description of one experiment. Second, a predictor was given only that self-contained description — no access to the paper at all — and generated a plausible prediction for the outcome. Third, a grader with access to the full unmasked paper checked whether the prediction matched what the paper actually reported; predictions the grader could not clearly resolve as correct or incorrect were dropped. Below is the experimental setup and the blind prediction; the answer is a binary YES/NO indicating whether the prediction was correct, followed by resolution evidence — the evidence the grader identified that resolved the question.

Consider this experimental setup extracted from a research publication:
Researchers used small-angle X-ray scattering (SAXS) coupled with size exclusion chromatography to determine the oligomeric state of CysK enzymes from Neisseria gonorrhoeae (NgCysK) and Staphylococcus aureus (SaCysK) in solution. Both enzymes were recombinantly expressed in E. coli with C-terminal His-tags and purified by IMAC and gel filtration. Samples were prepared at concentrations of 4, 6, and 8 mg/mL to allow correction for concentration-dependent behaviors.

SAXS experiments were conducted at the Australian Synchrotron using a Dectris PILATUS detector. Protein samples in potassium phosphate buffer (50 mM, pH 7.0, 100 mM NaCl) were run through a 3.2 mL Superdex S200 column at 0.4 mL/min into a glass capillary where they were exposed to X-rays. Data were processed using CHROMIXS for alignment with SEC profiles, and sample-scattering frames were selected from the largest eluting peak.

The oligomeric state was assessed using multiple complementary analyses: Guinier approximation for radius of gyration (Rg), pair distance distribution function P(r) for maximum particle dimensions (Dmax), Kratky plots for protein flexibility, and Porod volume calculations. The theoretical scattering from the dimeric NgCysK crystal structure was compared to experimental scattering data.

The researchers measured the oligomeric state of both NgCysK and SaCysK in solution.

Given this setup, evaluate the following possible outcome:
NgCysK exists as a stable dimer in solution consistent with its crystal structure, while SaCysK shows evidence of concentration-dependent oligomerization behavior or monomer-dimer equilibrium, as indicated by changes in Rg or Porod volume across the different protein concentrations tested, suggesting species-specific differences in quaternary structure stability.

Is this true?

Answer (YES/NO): NO